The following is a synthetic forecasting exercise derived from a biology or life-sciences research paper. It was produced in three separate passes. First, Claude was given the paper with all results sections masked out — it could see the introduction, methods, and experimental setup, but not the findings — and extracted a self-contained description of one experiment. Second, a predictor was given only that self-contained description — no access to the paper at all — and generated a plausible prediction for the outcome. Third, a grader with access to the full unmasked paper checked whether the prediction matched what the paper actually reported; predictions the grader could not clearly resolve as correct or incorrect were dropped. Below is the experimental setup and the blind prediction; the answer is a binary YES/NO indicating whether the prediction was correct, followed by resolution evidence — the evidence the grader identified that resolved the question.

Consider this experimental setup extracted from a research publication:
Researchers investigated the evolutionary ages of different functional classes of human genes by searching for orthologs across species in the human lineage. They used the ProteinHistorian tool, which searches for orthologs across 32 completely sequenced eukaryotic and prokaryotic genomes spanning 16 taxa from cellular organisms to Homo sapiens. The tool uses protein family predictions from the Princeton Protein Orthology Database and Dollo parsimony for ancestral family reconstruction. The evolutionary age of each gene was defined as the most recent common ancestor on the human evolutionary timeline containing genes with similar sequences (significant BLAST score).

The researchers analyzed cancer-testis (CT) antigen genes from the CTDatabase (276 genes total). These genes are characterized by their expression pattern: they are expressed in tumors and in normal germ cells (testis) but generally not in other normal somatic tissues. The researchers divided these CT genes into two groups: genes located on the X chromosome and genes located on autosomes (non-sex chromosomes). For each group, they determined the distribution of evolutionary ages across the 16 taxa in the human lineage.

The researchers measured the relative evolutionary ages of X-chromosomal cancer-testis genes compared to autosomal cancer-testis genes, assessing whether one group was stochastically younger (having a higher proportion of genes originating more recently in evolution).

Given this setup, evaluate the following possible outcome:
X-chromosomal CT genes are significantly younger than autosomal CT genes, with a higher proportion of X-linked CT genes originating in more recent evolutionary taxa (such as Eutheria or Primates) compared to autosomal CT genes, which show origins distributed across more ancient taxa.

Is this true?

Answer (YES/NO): YES